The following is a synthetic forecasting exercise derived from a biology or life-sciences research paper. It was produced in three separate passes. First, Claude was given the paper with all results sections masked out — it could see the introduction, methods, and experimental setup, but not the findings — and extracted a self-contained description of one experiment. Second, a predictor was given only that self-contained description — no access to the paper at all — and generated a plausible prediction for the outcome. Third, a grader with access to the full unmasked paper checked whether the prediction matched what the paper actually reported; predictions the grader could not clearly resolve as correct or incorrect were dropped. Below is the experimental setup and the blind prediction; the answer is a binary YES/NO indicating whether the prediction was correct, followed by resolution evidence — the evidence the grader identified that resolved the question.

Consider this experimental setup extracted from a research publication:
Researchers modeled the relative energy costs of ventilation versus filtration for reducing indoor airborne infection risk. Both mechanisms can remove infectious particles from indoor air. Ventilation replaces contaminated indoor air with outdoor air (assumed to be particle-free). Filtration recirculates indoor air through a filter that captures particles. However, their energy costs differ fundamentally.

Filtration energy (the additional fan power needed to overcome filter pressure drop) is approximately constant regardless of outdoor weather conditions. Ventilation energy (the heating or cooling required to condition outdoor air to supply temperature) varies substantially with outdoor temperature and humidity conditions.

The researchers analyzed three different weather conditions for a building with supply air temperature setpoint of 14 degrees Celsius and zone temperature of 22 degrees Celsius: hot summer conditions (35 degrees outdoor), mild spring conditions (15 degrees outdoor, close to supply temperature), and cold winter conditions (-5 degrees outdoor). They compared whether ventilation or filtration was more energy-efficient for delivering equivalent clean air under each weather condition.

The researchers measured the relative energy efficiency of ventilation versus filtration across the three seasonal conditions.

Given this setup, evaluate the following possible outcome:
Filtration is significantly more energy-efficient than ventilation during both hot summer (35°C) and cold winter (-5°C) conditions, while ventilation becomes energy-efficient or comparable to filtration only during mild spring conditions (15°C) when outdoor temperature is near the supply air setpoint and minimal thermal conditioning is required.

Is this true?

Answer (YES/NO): YES